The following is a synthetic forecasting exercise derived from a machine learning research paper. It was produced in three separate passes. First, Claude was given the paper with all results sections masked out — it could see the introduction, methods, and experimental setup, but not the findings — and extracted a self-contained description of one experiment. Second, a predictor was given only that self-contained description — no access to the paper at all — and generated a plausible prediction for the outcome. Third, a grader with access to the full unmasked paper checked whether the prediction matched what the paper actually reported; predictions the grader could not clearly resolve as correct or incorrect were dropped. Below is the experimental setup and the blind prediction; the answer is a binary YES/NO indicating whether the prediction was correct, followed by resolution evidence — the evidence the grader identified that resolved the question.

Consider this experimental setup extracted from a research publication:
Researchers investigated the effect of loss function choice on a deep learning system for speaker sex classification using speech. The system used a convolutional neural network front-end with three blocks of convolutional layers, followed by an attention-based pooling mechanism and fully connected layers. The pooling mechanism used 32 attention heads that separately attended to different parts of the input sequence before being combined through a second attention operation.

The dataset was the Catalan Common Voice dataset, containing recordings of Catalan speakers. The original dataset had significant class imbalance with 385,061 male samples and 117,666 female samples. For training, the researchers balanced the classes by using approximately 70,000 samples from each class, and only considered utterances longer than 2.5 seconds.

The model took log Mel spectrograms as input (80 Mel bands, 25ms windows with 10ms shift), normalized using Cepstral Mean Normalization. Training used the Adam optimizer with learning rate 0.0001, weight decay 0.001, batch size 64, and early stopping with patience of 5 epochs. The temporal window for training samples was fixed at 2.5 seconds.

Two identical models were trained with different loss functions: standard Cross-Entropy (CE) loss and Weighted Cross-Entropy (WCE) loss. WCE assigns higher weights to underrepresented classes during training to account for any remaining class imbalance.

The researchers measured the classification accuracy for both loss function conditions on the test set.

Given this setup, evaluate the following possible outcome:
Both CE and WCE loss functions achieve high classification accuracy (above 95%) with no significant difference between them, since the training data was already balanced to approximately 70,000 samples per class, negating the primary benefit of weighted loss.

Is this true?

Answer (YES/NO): YES